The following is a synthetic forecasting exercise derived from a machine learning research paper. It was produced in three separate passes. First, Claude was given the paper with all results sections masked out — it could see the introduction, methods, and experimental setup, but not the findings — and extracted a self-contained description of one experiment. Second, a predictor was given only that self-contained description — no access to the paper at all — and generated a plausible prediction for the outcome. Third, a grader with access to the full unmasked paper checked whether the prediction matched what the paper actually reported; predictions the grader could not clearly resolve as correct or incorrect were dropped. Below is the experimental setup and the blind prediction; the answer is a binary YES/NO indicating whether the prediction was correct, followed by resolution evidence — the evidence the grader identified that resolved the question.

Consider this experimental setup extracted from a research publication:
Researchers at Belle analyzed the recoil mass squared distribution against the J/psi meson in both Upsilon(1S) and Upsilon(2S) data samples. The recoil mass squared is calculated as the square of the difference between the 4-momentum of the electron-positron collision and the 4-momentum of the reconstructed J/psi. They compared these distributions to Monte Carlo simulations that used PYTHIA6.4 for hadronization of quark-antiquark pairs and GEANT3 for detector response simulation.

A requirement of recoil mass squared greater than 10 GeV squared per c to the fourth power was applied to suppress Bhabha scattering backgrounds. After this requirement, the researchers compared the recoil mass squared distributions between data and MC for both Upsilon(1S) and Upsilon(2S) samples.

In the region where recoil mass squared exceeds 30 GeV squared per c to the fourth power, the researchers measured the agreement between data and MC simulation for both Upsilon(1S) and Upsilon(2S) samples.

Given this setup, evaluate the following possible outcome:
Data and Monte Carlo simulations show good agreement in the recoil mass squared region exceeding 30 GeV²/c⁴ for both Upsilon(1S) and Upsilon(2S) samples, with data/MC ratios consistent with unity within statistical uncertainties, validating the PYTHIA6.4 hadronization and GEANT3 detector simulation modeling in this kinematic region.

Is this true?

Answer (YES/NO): NO